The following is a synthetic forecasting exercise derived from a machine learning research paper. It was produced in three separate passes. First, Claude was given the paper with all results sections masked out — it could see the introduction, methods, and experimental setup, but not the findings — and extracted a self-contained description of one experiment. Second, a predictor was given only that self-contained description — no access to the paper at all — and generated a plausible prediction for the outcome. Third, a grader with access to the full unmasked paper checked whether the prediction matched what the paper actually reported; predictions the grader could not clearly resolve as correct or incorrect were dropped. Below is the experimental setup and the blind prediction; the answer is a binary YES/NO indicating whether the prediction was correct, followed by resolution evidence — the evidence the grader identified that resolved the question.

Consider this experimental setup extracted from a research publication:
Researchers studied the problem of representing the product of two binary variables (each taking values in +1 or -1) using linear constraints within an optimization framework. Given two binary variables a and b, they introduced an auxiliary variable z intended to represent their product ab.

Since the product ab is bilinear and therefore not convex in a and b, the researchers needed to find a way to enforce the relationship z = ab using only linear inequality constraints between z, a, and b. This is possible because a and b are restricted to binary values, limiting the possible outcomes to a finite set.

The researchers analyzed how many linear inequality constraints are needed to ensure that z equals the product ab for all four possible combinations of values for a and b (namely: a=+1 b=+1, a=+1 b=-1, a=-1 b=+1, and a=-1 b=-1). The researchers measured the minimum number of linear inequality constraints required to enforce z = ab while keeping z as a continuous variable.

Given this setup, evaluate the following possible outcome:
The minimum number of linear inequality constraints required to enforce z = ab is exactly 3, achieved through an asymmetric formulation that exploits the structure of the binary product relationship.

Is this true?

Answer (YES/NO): NO